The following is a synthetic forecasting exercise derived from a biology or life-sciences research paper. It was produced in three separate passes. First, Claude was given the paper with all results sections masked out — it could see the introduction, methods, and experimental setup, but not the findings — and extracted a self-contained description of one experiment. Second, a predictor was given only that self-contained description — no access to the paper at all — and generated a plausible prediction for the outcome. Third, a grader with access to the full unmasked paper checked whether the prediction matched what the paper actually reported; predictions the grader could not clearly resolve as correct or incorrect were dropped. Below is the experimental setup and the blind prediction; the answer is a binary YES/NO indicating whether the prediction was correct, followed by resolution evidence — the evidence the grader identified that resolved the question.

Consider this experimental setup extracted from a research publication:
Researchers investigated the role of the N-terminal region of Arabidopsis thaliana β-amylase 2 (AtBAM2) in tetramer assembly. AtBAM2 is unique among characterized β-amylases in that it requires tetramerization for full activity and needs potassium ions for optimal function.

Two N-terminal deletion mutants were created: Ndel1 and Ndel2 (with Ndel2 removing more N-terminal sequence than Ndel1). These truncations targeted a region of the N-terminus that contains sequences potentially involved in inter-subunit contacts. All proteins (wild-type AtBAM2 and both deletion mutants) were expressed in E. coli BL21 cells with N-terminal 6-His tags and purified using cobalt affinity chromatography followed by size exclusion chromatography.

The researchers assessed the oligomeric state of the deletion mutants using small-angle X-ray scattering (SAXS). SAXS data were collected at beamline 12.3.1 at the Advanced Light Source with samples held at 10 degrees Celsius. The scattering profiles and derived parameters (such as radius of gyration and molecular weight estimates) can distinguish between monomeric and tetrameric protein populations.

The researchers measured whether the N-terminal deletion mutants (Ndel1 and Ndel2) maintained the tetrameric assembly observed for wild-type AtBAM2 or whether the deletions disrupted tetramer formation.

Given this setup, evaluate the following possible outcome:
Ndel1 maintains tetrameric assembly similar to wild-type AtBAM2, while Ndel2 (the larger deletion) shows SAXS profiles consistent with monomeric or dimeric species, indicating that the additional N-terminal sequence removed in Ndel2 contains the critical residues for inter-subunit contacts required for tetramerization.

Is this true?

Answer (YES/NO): YES